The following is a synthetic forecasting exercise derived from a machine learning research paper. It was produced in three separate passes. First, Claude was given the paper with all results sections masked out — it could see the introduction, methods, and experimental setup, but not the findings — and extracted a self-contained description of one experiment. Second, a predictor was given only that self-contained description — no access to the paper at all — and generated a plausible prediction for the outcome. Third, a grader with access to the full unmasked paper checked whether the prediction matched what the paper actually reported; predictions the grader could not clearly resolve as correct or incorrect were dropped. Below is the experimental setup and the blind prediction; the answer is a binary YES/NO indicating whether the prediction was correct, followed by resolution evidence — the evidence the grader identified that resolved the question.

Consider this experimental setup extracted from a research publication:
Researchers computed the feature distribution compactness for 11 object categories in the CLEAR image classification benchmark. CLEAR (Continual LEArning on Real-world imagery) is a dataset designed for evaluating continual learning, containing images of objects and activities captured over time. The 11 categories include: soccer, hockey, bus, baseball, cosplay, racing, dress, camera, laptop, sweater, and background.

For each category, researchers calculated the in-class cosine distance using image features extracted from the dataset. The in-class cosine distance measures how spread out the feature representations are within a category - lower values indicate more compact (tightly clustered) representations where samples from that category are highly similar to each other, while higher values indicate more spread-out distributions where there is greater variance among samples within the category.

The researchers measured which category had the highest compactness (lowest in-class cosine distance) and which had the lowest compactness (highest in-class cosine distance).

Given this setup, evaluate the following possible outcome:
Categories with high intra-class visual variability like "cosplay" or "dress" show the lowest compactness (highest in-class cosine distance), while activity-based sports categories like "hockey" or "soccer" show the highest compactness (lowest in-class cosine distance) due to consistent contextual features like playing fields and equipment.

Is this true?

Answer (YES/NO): NO